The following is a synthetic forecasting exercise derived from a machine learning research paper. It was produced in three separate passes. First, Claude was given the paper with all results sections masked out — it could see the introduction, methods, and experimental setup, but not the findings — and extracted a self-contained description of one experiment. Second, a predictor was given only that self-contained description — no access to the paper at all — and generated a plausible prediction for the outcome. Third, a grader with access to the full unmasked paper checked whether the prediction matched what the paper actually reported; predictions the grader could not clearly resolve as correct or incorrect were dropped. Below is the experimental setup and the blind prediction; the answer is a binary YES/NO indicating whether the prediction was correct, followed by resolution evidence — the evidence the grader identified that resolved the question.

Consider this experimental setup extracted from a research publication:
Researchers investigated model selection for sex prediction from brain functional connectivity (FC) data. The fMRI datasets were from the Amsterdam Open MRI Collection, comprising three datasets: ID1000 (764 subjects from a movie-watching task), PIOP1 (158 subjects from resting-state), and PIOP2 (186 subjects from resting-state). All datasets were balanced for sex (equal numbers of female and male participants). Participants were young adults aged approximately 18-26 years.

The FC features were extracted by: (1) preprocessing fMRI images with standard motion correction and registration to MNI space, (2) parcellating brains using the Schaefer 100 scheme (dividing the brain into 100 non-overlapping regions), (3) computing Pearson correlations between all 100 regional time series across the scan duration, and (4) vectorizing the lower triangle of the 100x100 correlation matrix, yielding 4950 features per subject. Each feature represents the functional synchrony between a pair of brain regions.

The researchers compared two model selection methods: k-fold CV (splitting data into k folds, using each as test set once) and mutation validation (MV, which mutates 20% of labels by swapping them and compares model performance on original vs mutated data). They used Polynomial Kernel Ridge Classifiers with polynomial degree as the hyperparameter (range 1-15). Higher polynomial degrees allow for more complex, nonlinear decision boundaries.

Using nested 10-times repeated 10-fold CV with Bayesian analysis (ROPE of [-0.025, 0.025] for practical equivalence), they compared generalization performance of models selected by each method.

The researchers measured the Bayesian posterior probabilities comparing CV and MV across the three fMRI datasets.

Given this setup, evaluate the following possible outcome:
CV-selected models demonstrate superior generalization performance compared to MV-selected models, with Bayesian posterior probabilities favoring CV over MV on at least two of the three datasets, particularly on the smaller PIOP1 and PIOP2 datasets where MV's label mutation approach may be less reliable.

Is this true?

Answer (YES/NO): YES